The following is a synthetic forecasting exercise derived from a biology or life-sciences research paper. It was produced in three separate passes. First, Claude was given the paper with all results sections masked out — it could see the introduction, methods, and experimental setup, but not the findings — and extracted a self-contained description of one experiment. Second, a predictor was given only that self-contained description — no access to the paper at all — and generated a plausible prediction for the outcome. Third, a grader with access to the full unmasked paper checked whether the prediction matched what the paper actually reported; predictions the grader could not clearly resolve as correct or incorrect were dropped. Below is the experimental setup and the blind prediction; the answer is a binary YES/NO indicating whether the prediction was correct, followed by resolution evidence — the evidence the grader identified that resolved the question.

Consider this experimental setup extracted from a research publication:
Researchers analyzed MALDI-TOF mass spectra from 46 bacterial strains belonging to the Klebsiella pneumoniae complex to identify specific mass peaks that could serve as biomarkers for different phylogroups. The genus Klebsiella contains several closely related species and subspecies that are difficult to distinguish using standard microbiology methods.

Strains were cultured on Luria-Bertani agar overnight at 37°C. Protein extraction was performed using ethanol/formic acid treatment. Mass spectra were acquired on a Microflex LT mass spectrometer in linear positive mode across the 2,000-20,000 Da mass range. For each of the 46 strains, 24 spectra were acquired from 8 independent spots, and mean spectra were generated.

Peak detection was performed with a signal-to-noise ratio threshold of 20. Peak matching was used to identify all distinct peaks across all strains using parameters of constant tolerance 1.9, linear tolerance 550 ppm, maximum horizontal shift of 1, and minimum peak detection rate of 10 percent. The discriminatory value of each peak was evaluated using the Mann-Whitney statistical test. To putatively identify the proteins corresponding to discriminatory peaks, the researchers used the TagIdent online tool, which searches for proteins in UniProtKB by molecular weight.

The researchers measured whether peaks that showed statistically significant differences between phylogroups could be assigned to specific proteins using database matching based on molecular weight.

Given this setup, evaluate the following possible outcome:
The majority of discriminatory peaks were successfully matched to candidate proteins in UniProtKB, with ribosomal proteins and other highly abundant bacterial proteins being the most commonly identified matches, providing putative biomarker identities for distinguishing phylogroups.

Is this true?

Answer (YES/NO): NO